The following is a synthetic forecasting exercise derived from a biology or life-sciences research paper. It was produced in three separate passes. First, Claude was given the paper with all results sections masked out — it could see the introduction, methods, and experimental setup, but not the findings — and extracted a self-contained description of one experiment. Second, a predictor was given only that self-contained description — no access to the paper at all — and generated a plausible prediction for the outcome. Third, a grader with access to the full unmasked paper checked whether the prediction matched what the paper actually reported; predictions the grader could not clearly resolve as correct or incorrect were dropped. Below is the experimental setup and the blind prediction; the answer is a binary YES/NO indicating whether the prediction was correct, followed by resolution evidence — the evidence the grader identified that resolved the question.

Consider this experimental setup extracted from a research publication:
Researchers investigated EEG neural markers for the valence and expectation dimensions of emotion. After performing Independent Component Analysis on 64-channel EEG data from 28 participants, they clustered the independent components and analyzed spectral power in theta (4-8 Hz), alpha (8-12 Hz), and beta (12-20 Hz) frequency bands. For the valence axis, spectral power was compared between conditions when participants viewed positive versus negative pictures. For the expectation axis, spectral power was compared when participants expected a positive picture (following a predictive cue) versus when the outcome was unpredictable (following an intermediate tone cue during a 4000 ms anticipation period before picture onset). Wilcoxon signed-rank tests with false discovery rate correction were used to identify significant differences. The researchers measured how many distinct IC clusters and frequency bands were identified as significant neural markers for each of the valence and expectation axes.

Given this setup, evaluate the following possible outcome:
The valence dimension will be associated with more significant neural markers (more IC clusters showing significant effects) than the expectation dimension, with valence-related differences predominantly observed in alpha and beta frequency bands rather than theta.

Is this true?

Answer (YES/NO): NO